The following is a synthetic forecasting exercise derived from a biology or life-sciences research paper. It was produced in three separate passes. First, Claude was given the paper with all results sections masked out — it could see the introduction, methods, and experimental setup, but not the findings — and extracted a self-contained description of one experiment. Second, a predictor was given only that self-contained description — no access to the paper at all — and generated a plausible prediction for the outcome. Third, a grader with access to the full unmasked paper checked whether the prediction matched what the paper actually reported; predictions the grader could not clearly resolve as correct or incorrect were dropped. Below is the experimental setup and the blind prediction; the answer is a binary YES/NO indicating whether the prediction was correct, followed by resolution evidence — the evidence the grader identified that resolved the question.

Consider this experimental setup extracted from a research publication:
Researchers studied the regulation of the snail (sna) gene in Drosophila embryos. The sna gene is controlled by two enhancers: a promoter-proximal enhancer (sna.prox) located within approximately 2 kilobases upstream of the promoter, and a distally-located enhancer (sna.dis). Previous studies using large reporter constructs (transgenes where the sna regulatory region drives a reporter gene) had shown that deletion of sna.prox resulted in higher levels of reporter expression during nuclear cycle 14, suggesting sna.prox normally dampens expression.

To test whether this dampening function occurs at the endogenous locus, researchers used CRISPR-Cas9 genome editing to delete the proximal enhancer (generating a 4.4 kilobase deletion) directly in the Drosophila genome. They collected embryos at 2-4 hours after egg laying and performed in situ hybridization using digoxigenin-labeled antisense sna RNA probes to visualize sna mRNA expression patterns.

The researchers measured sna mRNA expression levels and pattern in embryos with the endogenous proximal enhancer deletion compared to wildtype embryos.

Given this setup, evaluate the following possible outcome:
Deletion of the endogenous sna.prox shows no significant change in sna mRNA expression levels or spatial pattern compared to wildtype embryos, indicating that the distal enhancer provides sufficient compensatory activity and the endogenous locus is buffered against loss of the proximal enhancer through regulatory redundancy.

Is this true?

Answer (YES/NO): NO